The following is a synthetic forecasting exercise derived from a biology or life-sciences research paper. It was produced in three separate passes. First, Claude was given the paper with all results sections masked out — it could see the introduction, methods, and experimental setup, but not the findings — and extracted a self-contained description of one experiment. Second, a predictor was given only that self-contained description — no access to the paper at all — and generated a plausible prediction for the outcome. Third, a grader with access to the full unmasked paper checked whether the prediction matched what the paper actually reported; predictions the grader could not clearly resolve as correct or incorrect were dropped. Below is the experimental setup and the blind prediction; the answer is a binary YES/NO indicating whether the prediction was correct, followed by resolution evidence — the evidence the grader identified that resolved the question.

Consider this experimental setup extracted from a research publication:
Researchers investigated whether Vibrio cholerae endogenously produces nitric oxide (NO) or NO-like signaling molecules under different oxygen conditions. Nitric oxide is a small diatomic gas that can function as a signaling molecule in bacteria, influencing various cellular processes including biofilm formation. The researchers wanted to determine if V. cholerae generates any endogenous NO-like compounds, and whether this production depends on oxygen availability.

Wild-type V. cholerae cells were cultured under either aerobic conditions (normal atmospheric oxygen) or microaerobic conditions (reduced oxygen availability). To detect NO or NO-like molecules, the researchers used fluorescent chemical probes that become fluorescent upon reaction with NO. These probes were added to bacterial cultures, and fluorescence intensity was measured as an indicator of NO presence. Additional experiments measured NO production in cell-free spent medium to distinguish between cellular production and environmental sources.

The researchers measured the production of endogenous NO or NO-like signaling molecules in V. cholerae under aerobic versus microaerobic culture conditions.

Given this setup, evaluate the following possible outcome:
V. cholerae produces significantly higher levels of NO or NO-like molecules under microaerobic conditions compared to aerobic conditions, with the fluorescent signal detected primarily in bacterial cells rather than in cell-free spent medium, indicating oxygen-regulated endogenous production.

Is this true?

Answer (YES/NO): NO